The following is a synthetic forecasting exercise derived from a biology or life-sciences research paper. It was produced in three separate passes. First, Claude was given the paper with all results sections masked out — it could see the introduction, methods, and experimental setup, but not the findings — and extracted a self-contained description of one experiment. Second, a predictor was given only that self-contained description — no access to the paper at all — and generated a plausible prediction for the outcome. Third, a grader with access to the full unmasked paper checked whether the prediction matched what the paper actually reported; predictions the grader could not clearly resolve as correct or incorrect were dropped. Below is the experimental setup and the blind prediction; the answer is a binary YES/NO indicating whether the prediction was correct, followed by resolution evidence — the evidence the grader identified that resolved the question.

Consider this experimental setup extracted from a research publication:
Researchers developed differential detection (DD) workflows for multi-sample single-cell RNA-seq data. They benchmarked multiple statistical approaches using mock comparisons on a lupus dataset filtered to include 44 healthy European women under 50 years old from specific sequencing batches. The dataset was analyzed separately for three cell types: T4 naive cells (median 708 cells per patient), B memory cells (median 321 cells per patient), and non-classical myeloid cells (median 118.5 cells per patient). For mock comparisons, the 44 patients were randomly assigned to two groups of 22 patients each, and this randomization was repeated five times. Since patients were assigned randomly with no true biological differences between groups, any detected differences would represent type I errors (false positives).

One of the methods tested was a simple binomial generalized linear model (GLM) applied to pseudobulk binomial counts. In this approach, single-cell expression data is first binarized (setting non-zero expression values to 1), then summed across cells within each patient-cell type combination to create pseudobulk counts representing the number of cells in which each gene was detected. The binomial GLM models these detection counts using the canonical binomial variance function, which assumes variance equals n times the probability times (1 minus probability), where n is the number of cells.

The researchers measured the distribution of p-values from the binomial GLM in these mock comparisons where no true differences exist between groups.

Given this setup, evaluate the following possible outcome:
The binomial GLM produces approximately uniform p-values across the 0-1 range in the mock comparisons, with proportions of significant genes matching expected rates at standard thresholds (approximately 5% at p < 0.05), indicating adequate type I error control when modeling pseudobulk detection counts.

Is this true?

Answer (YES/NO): NO